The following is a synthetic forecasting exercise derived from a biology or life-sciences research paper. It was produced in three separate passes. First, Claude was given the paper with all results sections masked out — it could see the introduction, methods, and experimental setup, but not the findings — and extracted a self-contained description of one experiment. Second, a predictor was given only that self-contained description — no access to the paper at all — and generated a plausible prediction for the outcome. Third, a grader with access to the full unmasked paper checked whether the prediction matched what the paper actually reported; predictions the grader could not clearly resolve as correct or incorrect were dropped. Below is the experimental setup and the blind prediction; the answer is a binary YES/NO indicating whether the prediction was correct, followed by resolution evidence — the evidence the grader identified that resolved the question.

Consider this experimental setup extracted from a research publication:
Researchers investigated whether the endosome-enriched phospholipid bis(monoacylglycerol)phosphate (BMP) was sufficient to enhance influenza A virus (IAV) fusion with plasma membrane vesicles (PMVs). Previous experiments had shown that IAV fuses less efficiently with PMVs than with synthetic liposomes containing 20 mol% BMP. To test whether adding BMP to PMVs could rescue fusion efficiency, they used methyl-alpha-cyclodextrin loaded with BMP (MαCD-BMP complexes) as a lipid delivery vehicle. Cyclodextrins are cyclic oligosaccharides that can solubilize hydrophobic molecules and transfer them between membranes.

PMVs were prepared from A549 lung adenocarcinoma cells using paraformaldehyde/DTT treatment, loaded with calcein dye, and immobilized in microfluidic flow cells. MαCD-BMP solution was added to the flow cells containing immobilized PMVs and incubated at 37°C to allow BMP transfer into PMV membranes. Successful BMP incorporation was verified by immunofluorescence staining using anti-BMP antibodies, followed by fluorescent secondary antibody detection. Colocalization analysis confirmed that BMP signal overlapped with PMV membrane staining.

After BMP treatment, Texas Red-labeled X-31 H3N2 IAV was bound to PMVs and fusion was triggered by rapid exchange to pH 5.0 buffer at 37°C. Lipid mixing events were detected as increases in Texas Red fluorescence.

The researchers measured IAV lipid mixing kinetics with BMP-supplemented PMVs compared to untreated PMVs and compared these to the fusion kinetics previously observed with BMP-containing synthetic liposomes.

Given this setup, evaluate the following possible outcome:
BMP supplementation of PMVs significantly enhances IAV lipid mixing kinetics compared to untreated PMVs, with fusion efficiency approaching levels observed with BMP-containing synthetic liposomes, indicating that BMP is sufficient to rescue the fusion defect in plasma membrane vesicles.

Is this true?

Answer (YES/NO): NO